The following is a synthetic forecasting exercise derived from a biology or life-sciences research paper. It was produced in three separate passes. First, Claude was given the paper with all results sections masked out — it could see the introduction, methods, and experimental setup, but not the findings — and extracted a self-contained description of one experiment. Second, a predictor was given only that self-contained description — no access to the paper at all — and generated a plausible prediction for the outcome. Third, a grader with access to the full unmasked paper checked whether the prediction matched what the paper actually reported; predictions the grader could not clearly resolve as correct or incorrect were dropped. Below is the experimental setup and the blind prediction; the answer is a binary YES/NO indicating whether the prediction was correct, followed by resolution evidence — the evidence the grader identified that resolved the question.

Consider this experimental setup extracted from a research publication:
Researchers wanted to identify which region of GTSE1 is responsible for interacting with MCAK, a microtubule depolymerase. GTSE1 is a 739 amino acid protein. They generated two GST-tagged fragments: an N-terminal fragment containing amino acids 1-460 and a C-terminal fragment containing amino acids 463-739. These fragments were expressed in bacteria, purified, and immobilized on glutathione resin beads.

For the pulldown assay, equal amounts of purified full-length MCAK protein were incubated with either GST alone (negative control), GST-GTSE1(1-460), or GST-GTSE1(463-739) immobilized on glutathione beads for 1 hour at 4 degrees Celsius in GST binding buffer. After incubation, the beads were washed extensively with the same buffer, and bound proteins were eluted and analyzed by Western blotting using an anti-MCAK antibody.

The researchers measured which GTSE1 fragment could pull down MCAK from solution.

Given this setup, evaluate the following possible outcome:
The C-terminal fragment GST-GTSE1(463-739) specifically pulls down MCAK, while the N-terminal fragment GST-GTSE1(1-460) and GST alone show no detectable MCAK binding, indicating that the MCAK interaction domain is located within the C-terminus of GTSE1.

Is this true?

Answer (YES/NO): NO